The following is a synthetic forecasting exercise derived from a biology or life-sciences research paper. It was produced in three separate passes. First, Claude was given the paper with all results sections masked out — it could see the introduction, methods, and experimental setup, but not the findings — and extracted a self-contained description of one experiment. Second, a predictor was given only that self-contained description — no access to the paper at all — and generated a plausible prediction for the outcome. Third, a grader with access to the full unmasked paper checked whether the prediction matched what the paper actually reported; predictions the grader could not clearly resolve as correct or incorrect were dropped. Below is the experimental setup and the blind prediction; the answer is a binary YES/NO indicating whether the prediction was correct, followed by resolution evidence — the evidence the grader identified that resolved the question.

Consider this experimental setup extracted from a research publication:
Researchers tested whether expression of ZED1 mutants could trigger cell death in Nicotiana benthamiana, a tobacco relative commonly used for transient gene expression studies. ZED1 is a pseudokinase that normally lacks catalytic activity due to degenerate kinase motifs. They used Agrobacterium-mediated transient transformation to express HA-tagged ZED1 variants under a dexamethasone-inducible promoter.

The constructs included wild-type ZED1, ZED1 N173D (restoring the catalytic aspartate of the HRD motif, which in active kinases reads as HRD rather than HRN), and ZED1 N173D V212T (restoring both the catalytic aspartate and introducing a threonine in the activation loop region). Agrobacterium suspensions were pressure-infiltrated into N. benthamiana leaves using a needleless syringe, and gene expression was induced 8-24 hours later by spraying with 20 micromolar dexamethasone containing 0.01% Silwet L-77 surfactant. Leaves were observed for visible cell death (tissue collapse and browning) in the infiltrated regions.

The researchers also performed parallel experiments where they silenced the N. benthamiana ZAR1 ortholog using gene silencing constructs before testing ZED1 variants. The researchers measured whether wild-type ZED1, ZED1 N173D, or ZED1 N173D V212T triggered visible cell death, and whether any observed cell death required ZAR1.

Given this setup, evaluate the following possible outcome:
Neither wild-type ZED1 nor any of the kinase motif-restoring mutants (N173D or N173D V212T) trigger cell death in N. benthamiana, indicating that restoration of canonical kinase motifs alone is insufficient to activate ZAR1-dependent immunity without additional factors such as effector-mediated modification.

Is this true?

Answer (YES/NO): NO